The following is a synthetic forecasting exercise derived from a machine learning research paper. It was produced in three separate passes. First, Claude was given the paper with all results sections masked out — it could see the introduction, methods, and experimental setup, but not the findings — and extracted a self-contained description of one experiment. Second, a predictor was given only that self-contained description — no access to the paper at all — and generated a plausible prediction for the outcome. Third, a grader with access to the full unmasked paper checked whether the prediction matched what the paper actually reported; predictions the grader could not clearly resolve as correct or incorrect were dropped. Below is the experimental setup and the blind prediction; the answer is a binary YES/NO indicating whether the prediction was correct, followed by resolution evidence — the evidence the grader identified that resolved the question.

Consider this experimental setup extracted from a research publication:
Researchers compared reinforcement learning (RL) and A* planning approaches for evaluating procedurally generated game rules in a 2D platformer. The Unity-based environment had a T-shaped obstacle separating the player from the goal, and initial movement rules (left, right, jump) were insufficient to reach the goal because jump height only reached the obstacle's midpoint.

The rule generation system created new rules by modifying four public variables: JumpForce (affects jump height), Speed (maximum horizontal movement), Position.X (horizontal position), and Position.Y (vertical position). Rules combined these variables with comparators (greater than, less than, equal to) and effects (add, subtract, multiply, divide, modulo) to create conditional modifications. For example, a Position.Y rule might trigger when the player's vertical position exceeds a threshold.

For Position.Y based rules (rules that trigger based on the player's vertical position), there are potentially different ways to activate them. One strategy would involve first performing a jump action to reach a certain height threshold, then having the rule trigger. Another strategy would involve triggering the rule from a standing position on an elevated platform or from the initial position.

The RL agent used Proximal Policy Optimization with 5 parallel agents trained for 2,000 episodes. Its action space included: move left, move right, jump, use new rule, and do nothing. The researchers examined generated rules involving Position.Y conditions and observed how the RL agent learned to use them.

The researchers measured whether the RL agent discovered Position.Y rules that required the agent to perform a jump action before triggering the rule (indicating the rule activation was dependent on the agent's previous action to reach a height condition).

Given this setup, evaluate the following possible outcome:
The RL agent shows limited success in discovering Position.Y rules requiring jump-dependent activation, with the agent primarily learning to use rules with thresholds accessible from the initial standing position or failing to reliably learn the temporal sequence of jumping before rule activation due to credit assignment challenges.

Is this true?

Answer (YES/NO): NO